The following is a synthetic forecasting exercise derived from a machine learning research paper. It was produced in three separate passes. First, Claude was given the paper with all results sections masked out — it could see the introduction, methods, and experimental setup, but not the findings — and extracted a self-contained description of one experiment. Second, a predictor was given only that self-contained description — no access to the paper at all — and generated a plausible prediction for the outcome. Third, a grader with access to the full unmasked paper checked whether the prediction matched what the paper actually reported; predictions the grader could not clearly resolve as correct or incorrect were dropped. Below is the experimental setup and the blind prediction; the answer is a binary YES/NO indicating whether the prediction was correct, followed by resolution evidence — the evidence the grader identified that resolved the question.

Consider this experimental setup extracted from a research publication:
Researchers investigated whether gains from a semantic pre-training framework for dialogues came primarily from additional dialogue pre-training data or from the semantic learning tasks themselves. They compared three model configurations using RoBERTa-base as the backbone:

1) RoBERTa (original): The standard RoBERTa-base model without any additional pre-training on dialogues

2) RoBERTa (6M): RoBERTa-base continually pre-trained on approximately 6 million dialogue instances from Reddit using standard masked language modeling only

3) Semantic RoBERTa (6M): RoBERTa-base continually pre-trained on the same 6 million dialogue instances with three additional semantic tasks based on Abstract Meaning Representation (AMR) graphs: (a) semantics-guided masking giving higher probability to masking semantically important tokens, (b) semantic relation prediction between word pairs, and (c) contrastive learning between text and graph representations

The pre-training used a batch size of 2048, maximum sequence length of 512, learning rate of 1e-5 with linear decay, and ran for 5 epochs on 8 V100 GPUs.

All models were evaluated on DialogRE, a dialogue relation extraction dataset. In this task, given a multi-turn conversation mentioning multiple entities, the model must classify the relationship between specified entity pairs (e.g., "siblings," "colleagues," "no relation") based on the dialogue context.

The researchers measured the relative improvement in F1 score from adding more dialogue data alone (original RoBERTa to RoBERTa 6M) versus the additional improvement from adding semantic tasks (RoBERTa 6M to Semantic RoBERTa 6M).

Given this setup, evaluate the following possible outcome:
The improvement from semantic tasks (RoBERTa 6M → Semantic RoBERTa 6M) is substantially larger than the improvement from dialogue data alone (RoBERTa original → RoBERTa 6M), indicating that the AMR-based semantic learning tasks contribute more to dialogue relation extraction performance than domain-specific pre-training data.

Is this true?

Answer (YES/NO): YES